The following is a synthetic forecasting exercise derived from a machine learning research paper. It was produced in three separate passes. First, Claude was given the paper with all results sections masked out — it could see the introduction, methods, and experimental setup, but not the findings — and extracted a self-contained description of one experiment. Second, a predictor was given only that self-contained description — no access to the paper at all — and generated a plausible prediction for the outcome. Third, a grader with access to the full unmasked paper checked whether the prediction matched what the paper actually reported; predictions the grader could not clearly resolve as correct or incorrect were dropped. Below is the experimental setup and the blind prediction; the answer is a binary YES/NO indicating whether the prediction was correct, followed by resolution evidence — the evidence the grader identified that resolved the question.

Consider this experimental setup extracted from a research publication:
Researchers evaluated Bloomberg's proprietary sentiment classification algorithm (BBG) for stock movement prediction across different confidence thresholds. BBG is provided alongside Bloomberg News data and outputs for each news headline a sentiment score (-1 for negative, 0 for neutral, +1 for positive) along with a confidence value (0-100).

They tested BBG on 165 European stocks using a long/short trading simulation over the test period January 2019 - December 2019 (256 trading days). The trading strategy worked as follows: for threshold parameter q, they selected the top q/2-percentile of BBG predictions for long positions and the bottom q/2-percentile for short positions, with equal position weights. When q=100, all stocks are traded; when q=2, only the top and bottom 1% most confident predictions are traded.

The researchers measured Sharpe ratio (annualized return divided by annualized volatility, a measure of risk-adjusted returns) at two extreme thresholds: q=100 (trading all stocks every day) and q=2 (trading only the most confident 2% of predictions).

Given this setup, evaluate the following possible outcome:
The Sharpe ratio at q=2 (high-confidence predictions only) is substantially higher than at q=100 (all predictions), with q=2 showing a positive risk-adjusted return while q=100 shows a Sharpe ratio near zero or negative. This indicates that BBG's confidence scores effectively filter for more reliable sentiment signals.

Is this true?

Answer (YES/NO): NO